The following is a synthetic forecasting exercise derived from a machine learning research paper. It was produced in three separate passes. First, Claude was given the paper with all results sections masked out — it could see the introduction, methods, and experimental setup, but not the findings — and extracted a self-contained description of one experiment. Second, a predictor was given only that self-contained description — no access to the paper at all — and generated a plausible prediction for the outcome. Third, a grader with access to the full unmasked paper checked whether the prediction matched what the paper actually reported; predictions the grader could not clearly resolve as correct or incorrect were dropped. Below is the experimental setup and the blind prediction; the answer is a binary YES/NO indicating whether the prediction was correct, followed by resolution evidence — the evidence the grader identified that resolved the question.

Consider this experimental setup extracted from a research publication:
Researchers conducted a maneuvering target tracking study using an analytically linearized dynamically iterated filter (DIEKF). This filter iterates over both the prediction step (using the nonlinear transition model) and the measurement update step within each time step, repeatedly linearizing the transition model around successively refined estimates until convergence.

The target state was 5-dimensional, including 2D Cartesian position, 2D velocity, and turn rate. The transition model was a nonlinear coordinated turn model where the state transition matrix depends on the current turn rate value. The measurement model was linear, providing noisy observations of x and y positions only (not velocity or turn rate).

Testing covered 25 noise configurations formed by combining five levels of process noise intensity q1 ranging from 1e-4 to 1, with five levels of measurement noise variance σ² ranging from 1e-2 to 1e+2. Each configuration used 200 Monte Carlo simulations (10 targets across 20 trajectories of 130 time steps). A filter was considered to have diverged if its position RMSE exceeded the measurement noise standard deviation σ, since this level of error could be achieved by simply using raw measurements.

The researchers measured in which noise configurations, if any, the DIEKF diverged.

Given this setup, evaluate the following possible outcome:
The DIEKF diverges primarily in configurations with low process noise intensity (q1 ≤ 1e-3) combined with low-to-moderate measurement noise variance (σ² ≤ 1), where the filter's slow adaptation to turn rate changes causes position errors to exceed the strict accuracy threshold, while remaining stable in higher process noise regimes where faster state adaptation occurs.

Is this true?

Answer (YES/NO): NO